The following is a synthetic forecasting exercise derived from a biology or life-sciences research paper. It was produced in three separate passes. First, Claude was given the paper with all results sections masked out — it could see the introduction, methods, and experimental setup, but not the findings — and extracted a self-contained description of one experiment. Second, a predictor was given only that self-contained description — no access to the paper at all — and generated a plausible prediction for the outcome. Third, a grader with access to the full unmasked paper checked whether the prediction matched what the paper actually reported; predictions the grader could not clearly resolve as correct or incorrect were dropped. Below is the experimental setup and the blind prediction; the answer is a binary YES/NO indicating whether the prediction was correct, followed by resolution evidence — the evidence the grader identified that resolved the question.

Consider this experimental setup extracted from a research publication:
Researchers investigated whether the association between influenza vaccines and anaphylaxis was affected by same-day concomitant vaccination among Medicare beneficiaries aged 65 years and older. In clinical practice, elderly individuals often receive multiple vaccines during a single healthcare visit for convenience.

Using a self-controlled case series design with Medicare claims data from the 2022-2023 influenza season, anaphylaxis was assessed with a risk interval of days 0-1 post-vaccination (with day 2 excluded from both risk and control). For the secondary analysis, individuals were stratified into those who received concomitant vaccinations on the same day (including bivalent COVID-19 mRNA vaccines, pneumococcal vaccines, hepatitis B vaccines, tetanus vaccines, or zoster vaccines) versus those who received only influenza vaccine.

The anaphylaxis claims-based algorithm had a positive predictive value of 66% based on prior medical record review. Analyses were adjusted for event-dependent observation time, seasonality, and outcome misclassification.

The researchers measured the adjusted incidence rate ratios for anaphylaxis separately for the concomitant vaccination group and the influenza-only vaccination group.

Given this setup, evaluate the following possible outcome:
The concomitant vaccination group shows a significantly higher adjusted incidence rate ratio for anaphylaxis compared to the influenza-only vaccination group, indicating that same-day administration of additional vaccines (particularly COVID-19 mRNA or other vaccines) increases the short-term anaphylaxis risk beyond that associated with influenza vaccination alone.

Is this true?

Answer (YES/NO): NO